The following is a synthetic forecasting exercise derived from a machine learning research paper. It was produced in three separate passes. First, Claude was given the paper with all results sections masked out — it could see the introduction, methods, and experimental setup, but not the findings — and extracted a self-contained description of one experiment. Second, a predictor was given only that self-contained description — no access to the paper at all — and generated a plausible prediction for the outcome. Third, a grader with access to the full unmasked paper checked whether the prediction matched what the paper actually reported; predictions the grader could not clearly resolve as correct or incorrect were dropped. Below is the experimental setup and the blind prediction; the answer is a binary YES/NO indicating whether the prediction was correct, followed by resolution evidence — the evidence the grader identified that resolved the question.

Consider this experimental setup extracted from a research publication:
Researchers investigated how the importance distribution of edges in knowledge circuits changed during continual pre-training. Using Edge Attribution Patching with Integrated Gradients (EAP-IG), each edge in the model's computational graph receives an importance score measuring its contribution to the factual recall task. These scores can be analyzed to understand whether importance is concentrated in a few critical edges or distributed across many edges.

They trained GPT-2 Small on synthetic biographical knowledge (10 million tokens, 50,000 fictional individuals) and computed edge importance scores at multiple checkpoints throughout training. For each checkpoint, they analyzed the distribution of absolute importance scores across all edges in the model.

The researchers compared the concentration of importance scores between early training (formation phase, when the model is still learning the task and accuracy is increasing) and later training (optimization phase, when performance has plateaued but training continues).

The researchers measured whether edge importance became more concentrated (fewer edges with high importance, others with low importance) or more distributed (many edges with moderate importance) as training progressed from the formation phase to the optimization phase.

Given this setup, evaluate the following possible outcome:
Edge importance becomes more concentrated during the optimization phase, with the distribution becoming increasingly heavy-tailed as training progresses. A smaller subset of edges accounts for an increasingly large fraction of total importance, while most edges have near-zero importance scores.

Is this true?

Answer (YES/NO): YES